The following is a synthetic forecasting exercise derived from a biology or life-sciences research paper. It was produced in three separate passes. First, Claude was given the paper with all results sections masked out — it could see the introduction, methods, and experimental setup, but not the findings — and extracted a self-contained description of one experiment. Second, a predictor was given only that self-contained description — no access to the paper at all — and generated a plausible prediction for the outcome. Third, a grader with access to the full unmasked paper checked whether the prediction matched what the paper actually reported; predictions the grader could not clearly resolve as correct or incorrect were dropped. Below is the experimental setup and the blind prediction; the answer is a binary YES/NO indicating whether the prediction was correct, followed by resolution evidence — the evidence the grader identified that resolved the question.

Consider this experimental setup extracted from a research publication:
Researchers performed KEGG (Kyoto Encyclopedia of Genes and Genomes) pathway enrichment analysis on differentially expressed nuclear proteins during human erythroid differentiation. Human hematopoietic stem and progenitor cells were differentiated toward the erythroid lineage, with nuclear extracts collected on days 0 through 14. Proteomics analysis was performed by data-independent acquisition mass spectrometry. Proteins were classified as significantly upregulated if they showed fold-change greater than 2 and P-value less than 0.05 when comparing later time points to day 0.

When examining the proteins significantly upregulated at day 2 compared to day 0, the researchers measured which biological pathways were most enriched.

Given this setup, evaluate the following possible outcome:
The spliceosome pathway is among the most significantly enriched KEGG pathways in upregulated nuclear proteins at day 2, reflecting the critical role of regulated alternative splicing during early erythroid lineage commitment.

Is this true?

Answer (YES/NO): YES